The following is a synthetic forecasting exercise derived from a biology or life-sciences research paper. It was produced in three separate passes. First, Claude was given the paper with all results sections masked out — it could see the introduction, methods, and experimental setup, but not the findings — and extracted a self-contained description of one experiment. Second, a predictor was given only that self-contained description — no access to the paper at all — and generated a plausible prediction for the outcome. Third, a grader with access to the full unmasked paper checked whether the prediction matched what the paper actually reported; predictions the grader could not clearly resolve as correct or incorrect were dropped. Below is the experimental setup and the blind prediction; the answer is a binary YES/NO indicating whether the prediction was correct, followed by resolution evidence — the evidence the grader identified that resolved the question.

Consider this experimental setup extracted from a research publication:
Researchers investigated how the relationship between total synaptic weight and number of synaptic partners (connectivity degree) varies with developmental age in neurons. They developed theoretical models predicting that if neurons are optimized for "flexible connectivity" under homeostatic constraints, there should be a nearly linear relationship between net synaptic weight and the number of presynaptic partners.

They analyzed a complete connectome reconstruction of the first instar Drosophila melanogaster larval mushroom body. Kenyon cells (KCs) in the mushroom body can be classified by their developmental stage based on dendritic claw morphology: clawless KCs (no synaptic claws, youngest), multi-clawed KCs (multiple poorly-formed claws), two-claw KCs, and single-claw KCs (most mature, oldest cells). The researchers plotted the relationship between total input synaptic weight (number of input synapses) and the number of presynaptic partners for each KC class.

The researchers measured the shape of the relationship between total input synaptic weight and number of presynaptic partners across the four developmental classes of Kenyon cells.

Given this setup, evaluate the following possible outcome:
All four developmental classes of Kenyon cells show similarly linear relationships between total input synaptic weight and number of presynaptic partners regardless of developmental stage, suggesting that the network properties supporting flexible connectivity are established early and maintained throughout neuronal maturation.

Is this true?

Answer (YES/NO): NO